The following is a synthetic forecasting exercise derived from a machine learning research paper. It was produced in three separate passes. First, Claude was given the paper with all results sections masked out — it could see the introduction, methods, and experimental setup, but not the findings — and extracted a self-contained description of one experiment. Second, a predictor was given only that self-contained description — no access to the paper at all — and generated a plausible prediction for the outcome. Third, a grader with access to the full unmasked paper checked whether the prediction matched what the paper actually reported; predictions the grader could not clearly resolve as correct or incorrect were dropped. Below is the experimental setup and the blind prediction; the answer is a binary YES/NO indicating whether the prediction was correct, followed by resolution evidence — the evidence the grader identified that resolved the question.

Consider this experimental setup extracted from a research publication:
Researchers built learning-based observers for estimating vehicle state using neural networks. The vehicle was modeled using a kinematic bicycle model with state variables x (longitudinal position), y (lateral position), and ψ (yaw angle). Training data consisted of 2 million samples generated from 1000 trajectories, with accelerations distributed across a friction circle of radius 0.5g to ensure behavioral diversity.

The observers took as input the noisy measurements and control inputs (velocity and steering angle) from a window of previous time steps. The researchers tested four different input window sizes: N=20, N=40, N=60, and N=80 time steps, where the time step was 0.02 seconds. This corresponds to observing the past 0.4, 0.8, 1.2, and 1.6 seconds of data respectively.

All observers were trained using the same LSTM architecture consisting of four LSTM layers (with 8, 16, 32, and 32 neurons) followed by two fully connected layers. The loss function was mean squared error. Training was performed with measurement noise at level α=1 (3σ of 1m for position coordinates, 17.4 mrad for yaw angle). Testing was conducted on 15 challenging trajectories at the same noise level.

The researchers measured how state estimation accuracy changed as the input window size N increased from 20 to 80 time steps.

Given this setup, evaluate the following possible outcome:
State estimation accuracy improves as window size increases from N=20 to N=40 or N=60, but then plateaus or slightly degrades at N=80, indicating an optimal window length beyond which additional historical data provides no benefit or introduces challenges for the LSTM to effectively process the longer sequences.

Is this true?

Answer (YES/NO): NO